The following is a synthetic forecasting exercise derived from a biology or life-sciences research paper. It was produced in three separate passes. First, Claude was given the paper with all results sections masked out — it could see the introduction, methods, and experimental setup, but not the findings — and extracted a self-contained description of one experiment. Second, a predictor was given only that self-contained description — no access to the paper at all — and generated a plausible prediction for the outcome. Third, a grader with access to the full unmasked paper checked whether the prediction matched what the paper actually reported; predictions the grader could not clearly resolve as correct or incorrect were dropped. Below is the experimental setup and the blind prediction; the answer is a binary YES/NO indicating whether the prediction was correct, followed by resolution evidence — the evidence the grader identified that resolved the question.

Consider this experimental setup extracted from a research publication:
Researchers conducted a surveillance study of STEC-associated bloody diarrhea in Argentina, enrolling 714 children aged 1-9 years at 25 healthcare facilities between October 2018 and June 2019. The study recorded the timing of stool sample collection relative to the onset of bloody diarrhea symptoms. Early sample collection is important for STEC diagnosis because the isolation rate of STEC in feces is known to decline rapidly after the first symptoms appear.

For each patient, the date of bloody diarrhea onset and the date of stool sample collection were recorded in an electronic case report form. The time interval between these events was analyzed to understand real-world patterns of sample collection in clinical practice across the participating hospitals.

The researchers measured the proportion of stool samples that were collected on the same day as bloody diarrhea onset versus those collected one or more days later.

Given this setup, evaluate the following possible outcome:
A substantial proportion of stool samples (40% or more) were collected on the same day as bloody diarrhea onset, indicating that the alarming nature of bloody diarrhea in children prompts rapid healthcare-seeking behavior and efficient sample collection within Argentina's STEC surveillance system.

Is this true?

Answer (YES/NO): YES